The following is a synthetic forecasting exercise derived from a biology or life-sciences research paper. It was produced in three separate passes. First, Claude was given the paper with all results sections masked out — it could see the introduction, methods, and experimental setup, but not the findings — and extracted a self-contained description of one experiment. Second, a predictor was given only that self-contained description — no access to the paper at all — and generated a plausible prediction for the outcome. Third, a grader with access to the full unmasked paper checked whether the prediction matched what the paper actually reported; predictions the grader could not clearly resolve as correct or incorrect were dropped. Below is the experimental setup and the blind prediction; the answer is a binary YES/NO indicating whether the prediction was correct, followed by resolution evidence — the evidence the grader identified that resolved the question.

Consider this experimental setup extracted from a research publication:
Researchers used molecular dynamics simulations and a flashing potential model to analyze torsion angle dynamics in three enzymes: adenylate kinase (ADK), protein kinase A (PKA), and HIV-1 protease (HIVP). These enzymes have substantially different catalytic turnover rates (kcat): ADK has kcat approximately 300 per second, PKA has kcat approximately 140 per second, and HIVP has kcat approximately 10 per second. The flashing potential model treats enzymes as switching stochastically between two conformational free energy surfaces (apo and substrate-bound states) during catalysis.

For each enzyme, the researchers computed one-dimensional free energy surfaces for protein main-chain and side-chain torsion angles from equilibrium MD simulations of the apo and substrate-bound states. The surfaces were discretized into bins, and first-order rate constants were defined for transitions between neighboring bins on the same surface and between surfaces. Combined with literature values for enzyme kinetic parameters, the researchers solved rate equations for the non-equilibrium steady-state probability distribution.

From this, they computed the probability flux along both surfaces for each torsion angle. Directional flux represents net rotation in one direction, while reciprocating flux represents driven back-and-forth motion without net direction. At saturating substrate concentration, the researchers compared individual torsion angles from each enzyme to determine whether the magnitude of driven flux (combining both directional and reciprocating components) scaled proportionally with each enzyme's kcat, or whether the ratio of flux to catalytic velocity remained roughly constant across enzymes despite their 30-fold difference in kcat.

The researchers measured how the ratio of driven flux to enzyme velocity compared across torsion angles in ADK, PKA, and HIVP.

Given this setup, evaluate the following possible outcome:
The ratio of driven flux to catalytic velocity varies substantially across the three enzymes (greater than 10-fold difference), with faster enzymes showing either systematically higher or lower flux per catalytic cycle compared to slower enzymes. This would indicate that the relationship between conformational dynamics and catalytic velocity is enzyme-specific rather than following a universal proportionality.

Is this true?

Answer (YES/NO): NO